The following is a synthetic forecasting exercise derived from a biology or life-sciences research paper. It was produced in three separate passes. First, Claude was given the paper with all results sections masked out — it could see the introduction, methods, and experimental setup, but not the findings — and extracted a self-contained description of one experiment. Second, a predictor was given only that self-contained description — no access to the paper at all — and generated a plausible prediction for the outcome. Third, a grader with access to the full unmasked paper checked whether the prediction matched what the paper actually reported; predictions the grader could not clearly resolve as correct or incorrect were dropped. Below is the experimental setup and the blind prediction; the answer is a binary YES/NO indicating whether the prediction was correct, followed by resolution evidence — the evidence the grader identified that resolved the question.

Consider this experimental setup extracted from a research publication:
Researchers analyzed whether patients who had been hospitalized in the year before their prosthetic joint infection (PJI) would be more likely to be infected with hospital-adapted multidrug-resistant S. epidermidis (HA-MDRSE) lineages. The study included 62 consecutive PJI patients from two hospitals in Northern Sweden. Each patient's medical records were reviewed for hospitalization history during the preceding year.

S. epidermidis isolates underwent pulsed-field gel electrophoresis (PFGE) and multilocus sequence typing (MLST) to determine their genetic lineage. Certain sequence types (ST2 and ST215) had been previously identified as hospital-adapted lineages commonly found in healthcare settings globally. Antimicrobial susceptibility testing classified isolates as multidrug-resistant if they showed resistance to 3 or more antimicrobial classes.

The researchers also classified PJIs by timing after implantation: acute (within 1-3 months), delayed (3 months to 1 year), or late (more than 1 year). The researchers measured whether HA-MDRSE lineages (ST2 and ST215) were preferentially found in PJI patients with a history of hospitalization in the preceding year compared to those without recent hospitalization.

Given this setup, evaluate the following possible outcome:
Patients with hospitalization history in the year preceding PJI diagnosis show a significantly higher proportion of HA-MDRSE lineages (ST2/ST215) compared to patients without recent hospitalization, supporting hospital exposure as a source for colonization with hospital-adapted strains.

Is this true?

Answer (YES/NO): NO